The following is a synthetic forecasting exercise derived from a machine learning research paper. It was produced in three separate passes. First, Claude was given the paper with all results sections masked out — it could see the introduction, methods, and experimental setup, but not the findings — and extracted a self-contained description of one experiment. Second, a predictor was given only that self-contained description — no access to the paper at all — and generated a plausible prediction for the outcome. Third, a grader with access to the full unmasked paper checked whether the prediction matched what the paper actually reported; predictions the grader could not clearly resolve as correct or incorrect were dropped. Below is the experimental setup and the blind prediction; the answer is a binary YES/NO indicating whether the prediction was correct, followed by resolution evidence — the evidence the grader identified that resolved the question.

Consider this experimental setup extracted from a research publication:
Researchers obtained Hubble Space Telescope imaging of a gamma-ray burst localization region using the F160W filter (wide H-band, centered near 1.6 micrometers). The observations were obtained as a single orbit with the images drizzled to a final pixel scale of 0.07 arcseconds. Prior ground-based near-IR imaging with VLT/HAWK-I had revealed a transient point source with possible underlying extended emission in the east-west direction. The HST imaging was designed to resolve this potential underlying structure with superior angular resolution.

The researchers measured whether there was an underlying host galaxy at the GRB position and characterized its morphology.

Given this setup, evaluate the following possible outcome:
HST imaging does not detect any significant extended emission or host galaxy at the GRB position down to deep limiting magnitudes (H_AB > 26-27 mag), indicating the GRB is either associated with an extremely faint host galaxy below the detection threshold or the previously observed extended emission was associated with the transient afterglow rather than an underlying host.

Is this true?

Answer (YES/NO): NO